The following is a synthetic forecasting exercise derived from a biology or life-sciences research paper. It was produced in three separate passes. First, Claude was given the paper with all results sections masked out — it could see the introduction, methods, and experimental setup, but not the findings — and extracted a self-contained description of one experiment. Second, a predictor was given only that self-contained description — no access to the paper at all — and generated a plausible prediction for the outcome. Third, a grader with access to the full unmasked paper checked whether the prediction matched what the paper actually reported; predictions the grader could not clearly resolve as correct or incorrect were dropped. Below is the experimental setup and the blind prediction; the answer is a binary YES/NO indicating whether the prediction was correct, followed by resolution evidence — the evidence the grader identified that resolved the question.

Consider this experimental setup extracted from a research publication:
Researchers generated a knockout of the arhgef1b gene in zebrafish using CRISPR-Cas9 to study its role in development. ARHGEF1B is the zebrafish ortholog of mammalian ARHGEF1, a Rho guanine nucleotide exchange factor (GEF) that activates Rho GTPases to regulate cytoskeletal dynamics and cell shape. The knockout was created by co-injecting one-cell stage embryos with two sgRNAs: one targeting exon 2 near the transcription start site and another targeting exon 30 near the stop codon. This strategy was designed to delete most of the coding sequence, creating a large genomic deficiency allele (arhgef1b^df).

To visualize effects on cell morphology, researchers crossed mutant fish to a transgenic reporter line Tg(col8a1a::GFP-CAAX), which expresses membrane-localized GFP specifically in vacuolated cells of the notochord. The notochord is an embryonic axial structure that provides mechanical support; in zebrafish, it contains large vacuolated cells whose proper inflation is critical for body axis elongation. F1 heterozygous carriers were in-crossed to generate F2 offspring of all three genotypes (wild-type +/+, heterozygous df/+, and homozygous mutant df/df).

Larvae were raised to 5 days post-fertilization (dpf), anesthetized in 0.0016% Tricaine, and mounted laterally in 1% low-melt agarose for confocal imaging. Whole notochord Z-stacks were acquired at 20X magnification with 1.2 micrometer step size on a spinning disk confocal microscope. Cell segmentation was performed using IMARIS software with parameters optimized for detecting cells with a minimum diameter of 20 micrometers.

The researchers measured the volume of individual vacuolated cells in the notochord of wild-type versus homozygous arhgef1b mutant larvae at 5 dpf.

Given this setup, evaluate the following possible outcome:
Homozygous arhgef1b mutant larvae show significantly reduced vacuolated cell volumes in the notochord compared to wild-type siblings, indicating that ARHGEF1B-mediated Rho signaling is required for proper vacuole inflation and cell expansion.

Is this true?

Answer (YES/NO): YES